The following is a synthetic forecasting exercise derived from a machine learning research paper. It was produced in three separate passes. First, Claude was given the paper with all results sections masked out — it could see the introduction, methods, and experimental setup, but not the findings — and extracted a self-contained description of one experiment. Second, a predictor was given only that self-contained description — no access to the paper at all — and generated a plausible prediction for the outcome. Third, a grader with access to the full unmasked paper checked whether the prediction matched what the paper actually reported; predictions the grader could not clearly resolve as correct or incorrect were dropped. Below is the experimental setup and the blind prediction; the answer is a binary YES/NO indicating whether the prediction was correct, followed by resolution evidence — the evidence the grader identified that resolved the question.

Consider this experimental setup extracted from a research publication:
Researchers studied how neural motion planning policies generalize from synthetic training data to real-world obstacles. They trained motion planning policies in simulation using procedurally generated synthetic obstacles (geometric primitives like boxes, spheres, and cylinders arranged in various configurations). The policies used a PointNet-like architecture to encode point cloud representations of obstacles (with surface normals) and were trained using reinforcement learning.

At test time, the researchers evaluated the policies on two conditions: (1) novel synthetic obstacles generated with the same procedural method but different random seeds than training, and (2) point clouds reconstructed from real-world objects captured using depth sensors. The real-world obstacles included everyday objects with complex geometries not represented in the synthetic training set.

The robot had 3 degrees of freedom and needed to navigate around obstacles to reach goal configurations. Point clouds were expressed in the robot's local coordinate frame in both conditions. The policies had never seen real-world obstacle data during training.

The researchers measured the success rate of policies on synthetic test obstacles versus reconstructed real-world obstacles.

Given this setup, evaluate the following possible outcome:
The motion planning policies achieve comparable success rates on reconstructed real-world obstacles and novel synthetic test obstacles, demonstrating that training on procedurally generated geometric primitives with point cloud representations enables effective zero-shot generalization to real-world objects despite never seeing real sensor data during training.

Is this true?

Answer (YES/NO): YES